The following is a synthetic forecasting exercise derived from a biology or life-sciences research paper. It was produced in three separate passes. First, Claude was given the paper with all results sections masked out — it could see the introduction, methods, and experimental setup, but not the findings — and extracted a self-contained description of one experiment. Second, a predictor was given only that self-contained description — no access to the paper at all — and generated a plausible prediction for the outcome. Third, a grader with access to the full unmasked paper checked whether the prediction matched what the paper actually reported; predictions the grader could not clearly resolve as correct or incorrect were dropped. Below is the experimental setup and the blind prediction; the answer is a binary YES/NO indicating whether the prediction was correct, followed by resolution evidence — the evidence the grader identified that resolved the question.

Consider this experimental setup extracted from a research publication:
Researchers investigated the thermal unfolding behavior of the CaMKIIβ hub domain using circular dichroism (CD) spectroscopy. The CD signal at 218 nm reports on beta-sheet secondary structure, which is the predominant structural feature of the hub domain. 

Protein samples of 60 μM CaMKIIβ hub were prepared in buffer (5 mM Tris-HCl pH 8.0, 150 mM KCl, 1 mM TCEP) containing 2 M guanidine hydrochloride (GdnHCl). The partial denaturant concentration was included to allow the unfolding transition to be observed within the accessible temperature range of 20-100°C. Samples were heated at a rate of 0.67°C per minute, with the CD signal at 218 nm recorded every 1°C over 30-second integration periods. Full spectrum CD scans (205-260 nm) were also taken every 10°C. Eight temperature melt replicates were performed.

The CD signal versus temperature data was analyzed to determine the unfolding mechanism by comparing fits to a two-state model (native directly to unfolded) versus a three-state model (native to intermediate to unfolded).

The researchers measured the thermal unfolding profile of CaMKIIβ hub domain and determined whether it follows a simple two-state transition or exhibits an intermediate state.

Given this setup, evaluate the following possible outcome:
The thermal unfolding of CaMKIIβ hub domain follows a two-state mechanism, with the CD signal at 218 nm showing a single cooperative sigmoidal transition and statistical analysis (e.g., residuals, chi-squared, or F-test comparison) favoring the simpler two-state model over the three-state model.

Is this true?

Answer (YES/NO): NO